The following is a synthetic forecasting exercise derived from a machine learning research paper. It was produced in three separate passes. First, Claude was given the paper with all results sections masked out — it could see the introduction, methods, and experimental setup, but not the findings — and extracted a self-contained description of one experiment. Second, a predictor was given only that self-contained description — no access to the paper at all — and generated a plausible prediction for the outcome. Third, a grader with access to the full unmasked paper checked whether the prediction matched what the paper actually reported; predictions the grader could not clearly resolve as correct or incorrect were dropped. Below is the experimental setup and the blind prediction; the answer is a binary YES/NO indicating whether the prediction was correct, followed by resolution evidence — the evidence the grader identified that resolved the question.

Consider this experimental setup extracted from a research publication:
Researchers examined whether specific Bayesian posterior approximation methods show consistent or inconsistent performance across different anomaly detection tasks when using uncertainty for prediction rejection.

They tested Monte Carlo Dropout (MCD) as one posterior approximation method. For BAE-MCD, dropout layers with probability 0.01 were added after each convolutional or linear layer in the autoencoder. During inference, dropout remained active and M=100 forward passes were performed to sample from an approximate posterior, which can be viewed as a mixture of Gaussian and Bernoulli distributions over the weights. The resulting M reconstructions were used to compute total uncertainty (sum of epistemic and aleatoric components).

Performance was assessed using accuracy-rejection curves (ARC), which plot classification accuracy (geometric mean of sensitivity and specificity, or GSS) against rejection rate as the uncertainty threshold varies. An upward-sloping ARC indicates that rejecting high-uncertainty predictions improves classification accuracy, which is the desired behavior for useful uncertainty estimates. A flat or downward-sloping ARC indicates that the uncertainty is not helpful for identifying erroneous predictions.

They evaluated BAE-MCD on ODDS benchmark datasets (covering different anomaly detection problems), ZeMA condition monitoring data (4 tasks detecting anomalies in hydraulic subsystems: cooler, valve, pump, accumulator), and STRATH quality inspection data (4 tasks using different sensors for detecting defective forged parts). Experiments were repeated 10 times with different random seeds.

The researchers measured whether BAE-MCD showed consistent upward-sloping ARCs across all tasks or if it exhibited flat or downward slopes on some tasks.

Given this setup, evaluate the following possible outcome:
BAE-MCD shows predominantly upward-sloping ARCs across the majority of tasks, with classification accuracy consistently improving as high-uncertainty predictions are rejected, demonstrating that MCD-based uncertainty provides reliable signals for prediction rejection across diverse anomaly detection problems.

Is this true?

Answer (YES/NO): NO